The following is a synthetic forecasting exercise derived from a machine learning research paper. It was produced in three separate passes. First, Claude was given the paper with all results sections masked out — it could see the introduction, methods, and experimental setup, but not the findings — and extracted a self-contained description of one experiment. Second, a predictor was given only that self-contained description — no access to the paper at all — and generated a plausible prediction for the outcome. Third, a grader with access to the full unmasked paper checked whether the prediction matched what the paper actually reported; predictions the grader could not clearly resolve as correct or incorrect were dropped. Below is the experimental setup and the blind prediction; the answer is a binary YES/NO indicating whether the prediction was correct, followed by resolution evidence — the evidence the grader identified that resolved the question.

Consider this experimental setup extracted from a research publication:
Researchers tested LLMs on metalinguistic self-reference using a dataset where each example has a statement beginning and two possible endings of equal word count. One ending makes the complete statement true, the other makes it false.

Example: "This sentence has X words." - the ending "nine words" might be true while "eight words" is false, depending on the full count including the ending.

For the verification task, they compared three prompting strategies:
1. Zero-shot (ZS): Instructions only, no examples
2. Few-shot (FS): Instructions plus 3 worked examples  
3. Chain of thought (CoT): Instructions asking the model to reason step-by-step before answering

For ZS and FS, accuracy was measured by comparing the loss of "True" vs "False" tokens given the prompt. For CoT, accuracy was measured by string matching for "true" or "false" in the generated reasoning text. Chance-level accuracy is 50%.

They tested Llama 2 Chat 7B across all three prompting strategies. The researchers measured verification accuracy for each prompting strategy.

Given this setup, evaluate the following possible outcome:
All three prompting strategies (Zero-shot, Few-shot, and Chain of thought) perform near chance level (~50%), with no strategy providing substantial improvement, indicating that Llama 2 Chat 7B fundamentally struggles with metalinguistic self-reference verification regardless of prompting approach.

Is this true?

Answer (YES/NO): NO